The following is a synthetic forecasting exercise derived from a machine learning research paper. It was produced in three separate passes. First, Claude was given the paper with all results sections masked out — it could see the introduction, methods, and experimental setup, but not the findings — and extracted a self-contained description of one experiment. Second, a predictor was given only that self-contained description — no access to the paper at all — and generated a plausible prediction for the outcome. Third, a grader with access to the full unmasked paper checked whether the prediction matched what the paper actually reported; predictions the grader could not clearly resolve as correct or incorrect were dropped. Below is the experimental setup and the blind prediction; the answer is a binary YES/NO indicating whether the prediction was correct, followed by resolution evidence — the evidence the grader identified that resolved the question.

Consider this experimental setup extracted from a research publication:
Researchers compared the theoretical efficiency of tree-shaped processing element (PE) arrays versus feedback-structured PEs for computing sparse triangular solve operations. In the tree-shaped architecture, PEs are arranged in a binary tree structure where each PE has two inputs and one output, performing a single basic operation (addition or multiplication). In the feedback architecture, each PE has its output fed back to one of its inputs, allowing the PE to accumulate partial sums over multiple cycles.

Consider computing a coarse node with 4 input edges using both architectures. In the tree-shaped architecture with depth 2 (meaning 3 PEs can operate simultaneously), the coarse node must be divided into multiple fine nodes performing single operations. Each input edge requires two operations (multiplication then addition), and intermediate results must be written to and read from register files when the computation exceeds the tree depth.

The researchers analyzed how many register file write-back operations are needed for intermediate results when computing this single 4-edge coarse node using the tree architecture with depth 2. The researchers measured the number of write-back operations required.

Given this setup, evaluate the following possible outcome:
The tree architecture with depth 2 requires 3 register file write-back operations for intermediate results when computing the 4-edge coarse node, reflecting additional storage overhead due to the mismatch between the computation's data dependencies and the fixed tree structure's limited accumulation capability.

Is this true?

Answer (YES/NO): YES